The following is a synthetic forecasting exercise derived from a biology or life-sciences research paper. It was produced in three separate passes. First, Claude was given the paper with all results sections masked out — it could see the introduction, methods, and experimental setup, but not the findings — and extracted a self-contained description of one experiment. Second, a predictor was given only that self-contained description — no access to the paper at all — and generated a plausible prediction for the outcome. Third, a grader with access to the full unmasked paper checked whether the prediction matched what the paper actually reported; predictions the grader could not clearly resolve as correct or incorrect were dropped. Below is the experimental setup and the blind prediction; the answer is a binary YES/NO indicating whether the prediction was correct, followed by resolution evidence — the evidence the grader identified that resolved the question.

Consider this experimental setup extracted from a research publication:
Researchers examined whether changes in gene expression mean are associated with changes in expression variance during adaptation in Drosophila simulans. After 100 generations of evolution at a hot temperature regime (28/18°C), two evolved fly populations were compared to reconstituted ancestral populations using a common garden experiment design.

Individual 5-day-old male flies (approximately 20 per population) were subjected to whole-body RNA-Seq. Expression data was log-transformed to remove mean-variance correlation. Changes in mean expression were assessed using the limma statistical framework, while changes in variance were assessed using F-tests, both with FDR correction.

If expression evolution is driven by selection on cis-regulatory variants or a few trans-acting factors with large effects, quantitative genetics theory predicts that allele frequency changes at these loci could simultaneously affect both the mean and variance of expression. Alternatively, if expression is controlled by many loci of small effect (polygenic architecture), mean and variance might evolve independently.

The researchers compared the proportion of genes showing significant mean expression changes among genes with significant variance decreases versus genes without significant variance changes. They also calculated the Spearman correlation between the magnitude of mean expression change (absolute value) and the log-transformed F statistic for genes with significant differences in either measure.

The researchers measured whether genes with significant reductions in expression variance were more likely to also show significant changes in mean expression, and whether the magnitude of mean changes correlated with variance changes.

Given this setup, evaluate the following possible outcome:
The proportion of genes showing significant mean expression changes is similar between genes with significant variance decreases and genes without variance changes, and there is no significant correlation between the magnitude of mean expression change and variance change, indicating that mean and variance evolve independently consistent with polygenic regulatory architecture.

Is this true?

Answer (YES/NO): YES